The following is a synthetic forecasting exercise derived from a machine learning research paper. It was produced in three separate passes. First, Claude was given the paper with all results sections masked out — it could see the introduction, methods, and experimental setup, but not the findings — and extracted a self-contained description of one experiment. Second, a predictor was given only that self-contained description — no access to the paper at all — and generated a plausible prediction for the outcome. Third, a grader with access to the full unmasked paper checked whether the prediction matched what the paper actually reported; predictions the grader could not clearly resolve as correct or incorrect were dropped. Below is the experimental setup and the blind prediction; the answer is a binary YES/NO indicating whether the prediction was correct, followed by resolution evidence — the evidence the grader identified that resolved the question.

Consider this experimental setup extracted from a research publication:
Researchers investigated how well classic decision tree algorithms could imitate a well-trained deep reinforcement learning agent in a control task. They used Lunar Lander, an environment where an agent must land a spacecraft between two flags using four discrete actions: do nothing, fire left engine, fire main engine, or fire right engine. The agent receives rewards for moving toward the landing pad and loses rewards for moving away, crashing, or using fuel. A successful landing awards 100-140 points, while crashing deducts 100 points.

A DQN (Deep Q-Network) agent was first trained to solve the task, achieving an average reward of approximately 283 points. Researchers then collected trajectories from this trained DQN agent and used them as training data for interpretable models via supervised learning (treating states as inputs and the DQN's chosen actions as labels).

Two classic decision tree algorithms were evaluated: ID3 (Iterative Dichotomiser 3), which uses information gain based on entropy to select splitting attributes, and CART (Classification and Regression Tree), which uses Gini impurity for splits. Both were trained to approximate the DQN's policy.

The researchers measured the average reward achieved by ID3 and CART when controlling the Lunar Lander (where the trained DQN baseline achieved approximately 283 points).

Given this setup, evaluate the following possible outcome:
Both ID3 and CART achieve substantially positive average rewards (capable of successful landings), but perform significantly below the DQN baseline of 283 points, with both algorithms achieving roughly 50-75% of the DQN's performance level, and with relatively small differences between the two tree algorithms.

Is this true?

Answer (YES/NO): NO